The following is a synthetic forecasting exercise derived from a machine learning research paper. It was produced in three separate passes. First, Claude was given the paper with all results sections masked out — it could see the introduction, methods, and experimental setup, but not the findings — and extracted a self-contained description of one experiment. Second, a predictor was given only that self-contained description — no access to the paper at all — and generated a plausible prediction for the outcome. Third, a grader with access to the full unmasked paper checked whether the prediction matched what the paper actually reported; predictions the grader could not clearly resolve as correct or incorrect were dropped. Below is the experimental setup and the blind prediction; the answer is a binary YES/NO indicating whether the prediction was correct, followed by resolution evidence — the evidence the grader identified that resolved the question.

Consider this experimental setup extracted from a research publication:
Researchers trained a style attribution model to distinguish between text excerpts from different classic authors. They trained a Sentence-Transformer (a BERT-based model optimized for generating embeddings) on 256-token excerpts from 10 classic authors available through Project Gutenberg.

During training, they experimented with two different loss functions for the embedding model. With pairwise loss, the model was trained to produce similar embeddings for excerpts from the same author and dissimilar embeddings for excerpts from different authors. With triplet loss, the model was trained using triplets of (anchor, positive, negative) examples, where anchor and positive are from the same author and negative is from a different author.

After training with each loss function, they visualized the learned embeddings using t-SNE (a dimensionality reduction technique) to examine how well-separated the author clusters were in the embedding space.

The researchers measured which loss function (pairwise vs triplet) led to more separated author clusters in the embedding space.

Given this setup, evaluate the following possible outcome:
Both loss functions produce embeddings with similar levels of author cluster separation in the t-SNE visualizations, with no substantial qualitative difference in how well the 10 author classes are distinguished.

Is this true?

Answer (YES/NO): NO